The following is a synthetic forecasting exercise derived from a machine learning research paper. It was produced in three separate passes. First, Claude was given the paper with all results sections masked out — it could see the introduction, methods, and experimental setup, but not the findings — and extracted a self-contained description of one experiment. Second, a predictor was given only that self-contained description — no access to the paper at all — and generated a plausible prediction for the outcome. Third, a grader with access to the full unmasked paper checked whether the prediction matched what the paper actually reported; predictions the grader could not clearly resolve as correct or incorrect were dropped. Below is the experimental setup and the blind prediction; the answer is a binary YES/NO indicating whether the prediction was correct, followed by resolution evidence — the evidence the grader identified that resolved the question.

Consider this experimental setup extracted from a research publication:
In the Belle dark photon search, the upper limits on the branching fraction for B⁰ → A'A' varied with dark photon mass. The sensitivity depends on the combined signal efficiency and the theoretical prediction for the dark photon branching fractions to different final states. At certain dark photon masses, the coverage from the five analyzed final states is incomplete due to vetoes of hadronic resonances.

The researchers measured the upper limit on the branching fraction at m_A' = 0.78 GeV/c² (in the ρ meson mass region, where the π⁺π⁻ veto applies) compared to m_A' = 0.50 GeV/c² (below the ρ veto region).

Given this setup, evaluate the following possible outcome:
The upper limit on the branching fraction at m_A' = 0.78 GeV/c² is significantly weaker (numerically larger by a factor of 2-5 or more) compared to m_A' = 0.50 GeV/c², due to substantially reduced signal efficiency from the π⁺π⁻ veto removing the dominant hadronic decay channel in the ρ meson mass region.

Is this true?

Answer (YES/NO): YES